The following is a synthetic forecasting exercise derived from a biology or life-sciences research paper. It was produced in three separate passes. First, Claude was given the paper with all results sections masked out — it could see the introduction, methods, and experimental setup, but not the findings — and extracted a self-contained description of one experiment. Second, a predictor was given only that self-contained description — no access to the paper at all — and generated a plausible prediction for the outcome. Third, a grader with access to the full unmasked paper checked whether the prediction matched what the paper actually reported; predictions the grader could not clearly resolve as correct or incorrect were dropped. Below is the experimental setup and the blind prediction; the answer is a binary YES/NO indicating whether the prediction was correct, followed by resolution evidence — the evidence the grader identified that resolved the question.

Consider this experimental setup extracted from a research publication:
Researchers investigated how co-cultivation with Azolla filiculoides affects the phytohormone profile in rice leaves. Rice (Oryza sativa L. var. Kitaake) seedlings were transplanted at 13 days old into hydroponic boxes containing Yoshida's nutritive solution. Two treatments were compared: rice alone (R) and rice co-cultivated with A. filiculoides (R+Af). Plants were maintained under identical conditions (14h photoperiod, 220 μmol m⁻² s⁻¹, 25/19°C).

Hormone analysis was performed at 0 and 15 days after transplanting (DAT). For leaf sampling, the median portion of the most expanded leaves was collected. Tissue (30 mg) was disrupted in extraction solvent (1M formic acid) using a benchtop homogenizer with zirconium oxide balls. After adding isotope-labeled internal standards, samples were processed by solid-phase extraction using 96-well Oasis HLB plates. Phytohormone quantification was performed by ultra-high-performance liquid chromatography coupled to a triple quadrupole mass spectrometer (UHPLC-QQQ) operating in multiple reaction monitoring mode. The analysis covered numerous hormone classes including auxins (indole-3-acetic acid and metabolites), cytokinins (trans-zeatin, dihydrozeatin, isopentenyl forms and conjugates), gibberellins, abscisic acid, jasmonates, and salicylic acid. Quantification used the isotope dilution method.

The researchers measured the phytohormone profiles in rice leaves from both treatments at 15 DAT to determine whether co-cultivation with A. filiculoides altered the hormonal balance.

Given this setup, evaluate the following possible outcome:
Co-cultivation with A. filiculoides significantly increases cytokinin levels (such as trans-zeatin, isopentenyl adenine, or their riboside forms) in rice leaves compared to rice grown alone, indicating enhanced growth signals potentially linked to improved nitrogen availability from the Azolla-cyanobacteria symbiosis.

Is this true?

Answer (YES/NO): NO